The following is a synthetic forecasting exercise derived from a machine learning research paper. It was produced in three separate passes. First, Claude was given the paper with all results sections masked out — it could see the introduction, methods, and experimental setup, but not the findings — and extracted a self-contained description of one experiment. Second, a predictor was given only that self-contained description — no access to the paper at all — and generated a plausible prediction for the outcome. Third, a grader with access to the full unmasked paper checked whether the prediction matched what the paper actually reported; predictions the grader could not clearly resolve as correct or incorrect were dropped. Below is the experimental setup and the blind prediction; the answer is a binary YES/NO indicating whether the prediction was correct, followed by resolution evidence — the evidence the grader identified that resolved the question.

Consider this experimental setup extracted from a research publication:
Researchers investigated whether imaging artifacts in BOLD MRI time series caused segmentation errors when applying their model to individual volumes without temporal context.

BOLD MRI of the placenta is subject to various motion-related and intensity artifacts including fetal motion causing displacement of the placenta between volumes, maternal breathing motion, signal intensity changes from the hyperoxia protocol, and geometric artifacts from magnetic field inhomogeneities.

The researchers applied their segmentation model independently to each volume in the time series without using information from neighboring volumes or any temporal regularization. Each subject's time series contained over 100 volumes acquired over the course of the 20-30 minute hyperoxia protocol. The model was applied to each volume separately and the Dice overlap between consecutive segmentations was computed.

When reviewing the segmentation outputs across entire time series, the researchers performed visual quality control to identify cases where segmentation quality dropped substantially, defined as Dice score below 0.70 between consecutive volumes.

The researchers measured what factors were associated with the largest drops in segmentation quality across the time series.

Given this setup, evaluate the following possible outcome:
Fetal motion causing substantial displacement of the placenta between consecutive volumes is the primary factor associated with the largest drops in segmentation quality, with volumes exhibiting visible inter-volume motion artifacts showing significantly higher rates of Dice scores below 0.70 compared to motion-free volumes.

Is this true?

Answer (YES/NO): NO